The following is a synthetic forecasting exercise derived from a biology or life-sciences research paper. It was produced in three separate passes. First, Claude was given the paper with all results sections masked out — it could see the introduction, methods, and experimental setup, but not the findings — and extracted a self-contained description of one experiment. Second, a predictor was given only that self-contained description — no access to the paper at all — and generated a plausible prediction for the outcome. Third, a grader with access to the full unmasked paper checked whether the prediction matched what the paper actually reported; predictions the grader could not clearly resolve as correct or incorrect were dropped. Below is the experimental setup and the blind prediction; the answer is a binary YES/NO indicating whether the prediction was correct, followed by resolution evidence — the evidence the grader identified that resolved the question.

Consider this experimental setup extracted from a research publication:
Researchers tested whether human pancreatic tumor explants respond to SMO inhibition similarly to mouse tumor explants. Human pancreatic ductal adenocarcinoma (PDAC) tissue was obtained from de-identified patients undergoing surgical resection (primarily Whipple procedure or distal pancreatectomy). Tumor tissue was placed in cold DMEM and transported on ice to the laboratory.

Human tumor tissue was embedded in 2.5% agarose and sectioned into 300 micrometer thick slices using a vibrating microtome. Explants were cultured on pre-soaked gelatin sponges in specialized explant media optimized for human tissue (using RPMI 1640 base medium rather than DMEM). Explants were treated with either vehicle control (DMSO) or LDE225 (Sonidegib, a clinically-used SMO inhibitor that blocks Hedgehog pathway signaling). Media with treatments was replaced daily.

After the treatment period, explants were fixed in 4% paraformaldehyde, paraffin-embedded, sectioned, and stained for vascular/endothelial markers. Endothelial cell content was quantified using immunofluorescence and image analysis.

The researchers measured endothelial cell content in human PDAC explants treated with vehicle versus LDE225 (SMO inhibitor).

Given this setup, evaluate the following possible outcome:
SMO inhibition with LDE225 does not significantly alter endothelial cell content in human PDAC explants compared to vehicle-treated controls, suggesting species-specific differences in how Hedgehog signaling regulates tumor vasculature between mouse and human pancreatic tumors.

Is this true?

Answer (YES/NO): NO